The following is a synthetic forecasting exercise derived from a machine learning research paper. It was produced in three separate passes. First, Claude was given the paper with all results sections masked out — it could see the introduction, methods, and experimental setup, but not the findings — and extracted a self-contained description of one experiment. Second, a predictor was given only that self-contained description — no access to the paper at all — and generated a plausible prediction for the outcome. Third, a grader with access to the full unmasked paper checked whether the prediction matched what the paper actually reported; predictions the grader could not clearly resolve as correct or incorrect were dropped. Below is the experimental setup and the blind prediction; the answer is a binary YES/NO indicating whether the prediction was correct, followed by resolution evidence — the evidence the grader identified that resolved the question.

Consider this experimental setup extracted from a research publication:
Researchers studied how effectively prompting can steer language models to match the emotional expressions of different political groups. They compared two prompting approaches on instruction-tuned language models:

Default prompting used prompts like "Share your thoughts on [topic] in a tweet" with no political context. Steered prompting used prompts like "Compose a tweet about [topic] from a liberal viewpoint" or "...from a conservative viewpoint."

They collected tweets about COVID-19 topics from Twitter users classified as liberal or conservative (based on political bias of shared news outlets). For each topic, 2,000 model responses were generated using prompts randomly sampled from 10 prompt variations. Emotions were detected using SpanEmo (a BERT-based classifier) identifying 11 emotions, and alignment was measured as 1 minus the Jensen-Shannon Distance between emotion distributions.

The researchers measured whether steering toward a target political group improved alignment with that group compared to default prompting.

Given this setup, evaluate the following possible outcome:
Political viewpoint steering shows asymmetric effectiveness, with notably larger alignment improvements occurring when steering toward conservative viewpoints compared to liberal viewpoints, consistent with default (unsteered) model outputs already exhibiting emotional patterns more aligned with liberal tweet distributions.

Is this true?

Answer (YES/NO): YES